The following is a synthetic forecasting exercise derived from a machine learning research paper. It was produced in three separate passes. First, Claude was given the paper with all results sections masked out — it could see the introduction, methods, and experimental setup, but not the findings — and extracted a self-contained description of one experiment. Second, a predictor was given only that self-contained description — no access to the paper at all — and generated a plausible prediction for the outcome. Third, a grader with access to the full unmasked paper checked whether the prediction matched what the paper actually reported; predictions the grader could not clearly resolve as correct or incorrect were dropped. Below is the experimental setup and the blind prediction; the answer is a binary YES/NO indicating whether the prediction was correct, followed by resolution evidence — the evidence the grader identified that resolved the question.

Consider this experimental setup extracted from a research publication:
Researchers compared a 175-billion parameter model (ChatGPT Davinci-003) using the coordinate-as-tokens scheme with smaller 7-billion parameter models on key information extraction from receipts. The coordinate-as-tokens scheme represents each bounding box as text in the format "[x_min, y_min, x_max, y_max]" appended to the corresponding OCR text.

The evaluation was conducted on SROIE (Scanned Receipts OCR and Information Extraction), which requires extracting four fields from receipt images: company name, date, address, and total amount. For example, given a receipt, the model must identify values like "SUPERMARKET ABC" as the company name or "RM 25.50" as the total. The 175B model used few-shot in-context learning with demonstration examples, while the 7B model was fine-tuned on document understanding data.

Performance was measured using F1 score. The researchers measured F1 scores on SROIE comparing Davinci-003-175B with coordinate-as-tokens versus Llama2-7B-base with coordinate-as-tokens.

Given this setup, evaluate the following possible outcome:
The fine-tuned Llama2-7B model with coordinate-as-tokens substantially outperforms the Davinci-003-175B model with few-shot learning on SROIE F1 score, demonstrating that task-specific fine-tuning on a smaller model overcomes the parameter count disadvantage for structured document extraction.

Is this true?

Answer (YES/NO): NO